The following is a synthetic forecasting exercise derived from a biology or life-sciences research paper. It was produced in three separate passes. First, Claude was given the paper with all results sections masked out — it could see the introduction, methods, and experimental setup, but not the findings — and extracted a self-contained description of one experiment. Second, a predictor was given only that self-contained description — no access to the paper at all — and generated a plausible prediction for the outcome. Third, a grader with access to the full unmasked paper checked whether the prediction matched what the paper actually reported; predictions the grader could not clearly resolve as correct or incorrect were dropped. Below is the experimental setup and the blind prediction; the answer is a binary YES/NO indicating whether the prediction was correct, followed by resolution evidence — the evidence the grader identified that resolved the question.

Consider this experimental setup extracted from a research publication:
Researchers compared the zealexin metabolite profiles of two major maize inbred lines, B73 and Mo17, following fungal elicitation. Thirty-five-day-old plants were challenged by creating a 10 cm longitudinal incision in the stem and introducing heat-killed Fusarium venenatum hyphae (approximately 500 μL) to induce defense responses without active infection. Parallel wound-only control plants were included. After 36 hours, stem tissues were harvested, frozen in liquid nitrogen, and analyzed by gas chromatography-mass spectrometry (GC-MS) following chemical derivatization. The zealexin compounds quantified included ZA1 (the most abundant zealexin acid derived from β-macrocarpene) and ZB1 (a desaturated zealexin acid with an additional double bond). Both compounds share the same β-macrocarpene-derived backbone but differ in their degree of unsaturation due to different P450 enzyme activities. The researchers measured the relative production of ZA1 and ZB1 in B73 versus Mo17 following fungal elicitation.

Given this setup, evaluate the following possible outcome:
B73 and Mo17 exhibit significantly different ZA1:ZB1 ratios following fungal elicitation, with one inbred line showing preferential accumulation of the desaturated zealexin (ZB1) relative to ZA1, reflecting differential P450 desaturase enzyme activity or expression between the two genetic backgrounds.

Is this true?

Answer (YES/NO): YES